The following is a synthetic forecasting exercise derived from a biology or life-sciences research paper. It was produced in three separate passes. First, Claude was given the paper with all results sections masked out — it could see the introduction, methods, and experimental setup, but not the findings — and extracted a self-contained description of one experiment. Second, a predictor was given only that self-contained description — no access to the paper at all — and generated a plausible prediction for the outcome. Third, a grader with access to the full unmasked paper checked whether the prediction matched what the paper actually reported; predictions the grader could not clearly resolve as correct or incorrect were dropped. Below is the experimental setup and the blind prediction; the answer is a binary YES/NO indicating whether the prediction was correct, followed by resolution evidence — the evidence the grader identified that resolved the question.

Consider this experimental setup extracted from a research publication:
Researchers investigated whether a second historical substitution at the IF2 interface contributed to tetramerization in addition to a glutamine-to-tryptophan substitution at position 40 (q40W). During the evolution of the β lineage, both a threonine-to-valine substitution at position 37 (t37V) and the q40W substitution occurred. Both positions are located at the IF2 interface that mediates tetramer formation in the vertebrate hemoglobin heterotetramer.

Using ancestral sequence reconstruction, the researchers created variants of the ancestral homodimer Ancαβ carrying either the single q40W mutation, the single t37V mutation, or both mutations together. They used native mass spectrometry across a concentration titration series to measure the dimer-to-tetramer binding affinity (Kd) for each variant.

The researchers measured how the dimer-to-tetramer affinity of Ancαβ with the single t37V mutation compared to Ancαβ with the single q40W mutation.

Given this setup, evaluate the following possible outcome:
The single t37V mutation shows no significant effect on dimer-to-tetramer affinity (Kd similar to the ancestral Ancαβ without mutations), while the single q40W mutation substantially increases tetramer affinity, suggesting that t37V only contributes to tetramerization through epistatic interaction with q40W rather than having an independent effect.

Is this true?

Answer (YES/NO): YES